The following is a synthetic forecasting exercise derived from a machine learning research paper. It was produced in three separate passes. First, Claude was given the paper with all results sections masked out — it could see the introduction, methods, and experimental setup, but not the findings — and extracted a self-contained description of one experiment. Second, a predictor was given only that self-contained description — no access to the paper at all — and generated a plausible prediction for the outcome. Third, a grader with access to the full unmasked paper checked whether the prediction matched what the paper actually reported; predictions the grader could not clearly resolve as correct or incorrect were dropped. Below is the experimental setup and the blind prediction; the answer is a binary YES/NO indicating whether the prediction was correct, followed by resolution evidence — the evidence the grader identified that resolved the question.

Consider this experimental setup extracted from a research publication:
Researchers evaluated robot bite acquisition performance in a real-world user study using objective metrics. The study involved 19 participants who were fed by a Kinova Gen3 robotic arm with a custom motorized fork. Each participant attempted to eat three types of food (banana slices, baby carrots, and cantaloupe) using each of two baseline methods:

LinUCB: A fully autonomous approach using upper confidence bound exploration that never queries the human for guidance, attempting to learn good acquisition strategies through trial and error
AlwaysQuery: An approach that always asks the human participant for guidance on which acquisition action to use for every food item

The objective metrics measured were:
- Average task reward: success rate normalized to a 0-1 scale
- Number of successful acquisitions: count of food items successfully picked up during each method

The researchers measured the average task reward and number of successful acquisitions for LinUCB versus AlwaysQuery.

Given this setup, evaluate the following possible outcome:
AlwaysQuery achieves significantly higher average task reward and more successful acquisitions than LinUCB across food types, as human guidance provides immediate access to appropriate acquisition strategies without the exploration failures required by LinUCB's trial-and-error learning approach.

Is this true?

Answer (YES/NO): YES